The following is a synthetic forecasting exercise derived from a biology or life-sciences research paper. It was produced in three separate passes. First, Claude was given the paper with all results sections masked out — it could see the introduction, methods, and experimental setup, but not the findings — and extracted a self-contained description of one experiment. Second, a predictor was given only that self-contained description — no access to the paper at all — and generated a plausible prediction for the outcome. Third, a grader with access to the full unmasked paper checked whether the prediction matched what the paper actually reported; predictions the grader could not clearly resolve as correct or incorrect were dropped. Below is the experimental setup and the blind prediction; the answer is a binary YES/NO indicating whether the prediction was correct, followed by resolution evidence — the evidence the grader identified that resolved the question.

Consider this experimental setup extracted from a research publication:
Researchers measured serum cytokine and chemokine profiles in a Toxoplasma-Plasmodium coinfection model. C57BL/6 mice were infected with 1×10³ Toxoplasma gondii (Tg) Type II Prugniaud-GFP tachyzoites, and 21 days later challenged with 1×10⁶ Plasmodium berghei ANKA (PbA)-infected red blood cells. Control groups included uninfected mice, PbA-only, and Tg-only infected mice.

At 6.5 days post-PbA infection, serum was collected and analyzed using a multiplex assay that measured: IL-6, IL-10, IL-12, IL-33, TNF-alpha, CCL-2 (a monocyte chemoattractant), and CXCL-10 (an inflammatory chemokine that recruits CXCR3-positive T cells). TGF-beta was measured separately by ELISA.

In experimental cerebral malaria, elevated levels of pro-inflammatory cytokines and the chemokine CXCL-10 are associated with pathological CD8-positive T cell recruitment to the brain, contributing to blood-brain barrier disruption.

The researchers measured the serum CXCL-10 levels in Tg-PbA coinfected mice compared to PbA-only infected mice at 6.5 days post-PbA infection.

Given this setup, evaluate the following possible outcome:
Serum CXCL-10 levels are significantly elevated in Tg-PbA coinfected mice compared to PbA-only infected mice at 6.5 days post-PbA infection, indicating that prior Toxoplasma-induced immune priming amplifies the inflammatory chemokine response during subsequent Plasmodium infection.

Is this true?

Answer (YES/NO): NO